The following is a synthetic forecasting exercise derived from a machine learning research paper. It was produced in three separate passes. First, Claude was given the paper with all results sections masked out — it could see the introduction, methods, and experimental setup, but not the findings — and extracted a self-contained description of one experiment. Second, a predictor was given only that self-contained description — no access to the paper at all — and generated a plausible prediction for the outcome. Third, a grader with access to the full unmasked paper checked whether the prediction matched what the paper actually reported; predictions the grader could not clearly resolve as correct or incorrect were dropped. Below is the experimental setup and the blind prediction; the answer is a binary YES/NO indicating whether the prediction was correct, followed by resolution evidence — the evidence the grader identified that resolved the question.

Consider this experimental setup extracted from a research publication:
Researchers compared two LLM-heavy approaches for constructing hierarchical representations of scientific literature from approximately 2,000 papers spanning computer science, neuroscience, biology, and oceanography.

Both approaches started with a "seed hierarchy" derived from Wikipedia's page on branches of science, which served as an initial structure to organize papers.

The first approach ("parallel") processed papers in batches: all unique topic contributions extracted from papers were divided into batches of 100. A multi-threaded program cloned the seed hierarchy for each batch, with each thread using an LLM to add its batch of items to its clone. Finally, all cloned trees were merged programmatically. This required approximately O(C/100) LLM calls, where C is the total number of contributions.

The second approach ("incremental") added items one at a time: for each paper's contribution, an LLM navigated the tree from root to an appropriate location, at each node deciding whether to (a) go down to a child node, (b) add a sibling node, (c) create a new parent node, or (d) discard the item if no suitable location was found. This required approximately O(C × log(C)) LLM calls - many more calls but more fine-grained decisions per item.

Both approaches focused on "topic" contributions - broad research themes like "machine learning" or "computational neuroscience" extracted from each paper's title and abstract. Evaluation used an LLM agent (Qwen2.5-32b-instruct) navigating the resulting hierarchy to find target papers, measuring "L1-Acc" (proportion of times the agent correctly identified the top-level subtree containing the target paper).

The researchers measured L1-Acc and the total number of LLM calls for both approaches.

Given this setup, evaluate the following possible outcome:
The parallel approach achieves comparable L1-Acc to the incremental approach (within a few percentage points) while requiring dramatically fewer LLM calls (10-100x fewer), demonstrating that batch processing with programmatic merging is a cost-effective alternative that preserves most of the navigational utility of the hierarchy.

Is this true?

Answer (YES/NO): NO